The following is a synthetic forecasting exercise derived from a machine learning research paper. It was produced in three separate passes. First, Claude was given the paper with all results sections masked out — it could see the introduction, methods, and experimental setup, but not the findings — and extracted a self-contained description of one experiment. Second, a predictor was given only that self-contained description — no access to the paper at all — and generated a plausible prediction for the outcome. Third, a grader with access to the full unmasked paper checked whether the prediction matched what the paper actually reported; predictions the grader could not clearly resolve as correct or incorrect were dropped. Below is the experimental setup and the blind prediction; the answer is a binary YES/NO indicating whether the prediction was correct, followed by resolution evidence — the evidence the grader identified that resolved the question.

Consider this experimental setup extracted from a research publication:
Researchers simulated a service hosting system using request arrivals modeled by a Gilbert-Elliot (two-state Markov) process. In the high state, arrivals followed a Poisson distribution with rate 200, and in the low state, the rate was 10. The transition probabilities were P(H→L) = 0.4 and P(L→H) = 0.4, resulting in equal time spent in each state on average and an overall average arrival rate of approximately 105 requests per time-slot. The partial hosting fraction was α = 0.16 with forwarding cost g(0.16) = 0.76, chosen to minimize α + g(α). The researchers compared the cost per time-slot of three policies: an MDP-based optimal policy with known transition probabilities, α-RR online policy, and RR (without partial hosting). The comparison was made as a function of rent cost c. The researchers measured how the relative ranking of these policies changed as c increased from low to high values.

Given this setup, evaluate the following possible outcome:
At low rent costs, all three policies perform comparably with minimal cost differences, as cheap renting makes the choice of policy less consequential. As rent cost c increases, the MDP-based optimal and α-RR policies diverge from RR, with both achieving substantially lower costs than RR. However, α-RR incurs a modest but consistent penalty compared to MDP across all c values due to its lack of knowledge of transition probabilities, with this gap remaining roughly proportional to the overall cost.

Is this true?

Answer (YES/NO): NO